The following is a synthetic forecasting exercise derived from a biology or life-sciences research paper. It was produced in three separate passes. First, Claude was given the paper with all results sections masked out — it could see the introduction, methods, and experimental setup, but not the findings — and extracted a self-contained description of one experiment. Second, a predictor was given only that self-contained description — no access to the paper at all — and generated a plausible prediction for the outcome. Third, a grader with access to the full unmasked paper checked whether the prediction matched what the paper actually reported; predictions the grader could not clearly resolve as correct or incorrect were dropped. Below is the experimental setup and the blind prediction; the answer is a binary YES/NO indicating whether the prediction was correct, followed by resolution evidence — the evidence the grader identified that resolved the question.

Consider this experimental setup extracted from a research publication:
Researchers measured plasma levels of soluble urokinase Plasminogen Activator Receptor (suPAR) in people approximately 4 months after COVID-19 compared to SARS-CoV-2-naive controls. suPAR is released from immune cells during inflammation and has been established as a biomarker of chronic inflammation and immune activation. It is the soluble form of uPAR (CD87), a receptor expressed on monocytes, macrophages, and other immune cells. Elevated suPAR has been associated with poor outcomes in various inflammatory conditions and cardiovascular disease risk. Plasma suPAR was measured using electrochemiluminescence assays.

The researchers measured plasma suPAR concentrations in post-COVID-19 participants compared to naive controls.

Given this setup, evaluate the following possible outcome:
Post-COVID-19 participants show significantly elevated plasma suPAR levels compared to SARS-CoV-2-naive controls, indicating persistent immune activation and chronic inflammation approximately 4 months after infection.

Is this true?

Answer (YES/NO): NO